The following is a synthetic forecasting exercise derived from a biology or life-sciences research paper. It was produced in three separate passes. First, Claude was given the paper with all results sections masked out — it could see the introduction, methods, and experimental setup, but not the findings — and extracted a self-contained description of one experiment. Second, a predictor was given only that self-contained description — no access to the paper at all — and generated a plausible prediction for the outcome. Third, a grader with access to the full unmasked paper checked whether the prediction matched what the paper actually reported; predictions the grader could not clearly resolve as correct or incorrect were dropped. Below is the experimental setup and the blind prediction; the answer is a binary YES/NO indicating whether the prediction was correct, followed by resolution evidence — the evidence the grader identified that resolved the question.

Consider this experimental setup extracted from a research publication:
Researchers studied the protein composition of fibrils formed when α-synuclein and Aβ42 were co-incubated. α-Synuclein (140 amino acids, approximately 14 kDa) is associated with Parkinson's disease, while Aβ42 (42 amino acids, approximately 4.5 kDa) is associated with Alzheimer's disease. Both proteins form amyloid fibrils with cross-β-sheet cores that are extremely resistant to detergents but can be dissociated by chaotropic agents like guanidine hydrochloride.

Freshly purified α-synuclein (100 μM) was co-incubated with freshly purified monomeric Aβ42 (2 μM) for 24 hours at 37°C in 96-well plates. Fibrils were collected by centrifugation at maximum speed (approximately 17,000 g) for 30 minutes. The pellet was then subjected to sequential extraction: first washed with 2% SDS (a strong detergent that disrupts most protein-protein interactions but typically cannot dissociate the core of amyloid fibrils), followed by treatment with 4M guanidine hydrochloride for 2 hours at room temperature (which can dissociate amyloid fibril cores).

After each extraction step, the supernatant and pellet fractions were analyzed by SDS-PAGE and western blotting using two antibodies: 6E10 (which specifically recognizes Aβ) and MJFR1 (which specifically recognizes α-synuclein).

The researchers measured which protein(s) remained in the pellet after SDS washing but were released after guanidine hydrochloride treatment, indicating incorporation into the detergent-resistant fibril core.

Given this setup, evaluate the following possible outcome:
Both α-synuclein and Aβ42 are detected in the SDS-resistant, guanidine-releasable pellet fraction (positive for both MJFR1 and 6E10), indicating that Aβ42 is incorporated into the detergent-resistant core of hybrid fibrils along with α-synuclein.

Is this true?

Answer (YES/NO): NO